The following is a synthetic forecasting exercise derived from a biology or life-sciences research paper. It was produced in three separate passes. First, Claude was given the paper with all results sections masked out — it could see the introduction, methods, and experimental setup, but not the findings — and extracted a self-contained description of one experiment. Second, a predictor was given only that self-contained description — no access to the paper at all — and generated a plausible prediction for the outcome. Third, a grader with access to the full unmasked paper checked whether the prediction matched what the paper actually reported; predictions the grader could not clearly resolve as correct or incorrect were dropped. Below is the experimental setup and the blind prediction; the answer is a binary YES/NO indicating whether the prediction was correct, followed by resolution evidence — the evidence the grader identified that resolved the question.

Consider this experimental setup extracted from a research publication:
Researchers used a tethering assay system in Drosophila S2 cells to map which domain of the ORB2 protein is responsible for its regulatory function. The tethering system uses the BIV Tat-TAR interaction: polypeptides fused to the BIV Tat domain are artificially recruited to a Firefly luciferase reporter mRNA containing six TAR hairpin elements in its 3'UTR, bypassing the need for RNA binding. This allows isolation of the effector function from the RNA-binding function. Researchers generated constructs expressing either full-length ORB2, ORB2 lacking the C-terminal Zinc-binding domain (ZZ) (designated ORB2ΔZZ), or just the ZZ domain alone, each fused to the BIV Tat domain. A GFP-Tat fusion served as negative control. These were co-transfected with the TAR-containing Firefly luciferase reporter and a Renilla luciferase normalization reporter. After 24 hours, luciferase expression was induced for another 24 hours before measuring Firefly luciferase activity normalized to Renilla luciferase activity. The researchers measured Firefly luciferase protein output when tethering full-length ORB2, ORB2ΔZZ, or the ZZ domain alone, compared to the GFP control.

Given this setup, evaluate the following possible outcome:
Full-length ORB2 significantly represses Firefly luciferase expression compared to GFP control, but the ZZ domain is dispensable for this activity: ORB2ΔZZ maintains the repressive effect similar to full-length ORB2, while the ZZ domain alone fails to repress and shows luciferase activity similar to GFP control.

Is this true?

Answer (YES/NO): NO